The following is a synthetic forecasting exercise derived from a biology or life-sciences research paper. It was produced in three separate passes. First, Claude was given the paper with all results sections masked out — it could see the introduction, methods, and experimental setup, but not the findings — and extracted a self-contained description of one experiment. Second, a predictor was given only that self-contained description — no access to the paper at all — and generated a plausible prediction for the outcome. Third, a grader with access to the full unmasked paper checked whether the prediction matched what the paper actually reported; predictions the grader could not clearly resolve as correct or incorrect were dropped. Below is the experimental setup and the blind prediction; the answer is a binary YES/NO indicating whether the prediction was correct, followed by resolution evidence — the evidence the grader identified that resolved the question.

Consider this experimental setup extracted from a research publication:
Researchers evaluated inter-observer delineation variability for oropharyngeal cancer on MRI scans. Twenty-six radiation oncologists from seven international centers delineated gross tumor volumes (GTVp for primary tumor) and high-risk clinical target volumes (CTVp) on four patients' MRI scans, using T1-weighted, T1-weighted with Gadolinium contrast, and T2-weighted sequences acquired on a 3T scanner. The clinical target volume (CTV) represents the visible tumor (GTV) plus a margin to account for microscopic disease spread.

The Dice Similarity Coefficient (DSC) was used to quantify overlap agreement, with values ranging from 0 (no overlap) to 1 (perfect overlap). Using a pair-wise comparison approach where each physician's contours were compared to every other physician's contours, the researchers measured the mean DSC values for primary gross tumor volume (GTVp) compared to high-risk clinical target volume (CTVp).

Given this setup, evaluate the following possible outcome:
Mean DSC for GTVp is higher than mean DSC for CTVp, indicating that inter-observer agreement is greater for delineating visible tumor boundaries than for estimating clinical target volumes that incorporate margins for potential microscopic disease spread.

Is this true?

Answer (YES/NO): NO